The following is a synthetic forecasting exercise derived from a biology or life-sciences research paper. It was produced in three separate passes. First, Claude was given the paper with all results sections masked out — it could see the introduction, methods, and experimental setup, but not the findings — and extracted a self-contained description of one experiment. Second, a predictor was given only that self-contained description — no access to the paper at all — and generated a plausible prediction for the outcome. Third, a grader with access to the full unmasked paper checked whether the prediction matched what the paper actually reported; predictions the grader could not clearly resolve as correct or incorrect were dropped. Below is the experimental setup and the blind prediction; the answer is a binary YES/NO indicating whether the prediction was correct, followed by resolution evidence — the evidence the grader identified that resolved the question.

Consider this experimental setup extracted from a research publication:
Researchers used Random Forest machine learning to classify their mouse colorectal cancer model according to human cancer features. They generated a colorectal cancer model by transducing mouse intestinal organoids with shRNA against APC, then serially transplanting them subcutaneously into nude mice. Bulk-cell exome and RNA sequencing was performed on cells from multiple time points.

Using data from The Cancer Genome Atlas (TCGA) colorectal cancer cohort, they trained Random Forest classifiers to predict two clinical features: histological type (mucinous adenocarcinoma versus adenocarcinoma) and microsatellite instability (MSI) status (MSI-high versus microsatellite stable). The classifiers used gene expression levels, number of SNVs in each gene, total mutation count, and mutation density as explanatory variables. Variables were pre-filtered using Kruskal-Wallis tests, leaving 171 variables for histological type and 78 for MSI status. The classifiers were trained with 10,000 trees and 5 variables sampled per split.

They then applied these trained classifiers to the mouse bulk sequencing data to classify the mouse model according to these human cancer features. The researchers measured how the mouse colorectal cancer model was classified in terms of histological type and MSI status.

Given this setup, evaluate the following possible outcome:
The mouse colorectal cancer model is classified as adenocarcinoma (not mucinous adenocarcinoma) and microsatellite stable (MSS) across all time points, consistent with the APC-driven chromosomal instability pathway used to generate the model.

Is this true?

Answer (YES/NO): NO